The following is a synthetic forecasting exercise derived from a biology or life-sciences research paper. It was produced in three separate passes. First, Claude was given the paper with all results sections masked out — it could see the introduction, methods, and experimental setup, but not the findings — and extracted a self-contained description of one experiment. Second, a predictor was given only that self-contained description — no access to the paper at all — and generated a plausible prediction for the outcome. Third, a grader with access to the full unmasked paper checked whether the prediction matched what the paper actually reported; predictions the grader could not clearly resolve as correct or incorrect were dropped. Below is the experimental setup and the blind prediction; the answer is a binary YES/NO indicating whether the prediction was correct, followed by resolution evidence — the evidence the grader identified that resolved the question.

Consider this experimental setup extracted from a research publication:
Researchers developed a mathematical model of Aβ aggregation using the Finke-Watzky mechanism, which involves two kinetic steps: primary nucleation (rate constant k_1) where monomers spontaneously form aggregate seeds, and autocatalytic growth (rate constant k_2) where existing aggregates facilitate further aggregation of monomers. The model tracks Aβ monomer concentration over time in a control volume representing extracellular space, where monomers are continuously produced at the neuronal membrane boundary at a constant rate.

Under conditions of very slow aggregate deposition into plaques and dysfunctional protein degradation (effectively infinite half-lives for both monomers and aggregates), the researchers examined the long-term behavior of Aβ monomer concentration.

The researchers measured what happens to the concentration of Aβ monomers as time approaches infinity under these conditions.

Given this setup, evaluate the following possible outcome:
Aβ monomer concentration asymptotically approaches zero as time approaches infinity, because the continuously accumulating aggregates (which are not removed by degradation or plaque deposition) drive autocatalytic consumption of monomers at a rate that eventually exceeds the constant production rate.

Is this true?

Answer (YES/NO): YES